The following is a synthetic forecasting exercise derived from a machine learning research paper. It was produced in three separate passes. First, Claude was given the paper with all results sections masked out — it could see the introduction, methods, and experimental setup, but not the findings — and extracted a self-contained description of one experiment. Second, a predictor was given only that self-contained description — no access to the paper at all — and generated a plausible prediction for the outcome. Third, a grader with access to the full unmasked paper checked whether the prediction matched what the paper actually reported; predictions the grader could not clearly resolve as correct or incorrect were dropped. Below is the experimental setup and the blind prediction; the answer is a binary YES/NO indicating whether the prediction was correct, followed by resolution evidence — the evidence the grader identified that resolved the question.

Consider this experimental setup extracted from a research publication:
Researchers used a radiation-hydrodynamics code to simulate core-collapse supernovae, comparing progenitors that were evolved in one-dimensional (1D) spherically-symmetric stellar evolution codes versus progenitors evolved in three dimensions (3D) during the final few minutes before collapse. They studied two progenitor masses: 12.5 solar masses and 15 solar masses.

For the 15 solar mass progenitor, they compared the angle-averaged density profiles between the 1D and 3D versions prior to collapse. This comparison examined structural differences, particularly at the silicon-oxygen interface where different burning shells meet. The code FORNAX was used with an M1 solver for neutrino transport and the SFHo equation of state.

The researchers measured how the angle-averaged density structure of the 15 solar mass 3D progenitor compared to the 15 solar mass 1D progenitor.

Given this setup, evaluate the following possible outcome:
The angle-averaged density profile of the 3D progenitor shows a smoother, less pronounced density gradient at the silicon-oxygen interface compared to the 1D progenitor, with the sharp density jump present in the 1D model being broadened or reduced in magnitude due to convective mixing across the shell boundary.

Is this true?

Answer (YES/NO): NO